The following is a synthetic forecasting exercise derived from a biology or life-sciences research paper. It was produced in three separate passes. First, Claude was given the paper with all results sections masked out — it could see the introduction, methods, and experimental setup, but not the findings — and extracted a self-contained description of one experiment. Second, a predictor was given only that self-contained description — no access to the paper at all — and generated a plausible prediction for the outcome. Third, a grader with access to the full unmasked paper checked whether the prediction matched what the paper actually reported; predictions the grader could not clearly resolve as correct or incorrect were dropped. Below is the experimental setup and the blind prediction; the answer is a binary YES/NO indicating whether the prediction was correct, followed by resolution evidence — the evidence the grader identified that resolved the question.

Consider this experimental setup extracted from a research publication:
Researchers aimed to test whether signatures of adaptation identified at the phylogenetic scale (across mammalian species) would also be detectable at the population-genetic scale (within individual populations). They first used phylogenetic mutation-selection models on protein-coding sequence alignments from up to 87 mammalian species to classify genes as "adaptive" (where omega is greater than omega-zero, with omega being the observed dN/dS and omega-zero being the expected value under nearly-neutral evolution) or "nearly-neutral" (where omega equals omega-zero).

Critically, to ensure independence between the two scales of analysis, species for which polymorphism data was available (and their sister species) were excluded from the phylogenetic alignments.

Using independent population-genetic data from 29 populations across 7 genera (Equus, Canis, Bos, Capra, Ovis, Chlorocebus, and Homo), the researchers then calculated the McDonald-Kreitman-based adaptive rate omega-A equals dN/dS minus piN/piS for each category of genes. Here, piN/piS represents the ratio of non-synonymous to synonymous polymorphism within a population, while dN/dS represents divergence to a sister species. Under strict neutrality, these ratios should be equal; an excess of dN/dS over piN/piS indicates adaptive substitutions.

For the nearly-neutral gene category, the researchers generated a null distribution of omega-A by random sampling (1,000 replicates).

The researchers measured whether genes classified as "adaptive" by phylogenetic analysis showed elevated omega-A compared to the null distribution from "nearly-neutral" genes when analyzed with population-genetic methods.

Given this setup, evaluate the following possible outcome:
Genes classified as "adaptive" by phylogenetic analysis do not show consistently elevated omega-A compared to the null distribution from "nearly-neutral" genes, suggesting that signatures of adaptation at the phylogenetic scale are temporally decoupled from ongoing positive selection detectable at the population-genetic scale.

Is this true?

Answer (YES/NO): NO